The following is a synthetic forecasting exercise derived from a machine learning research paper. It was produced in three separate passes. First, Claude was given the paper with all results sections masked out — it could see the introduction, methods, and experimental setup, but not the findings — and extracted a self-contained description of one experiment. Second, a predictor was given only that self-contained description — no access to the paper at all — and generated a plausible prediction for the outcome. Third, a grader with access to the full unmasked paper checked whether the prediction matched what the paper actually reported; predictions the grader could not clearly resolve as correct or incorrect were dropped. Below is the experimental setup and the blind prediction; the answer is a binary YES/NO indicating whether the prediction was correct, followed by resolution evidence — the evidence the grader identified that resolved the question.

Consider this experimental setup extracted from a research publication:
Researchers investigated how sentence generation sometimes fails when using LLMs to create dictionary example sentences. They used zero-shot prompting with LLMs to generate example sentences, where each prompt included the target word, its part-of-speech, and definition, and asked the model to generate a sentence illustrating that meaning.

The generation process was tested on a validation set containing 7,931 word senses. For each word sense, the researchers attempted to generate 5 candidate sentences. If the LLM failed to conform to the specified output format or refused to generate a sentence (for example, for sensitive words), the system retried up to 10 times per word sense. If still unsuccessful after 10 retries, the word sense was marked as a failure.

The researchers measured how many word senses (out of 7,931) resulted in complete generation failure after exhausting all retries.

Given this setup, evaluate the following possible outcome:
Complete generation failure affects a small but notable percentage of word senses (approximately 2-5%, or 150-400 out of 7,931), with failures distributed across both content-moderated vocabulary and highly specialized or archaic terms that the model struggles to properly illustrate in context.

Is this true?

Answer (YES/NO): NO